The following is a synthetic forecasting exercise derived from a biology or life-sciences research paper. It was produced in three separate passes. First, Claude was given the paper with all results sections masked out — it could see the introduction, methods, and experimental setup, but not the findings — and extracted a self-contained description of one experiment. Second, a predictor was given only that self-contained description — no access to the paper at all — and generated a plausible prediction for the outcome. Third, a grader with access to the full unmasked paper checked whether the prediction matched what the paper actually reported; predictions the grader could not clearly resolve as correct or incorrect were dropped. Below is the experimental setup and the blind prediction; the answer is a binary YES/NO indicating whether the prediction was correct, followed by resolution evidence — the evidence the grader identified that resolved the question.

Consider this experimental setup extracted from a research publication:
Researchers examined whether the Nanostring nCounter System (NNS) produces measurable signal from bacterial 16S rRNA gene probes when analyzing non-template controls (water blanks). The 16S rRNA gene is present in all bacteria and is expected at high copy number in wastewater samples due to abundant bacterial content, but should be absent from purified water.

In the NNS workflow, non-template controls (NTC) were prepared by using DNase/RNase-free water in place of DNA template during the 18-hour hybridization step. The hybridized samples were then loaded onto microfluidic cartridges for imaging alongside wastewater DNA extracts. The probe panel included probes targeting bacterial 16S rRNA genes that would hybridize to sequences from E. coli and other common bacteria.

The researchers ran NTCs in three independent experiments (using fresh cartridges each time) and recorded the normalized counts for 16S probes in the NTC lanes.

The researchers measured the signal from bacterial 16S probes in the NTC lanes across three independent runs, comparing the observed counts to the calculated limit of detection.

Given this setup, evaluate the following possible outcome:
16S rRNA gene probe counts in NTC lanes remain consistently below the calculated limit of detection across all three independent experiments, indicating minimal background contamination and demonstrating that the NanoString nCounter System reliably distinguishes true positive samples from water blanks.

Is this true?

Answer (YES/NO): NO